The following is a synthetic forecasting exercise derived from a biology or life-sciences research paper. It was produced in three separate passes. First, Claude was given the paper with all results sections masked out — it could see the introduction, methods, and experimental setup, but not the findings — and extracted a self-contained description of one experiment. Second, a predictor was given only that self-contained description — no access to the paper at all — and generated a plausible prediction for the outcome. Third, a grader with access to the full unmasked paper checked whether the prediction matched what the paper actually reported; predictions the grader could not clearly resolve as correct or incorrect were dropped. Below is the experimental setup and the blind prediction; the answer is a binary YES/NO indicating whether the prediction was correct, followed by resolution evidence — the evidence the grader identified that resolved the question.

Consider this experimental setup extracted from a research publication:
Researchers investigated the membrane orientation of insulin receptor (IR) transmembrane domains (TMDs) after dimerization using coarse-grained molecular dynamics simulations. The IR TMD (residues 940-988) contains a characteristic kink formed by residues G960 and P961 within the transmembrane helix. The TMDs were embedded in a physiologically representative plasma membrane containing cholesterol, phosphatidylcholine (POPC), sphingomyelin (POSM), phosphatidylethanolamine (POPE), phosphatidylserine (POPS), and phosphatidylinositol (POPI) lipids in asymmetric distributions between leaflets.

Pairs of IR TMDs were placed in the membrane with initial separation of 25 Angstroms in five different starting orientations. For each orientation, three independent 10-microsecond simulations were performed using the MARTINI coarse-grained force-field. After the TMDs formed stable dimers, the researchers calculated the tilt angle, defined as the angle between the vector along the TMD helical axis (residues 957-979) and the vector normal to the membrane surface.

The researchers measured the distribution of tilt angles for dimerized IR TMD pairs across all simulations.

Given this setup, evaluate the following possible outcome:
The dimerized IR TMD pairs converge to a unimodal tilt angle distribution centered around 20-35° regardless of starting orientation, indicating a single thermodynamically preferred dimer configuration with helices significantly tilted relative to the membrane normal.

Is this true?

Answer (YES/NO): YES